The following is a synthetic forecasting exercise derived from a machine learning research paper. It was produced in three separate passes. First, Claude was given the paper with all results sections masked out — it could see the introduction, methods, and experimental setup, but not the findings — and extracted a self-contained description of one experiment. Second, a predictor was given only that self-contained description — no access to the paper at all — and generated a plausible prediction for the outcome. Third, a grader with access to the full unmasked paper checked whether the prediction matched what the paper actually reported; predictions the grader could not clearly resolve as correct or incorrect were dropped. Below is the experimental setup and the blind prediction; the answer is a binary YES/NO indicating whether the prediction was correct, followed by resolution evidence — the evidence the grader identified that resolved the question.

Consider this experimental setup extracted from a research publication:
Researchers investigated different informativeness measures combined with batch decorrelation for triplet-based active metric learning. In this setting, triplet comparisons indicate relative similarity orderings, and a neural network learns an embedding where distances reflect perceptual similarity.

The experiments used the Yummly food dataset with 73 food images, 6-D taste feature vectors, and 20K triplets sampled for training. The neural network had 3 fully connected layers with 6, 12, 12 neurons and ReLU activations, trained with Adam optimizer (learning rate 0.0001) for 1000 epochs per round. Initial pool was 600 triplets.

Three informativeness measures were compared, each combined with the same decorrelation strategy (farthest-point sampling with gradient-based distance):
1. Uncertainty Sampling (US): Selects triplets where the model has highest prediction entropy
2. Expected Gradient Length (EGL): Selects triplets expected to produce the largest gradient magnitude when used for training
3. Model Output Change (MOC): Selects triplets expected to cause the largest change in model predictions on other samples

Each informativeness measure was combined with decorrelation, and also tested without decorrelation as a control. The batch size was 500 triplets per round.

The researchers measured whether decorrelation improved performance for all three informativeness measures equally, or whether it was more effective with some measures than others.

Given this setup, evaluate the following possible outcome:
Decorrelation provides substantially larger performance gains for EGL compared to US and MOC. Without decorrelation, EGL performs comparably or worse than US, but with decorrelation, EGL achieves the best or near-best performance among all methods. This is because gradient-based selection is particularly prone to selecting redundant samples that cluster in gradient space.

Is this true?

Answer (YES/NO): NO